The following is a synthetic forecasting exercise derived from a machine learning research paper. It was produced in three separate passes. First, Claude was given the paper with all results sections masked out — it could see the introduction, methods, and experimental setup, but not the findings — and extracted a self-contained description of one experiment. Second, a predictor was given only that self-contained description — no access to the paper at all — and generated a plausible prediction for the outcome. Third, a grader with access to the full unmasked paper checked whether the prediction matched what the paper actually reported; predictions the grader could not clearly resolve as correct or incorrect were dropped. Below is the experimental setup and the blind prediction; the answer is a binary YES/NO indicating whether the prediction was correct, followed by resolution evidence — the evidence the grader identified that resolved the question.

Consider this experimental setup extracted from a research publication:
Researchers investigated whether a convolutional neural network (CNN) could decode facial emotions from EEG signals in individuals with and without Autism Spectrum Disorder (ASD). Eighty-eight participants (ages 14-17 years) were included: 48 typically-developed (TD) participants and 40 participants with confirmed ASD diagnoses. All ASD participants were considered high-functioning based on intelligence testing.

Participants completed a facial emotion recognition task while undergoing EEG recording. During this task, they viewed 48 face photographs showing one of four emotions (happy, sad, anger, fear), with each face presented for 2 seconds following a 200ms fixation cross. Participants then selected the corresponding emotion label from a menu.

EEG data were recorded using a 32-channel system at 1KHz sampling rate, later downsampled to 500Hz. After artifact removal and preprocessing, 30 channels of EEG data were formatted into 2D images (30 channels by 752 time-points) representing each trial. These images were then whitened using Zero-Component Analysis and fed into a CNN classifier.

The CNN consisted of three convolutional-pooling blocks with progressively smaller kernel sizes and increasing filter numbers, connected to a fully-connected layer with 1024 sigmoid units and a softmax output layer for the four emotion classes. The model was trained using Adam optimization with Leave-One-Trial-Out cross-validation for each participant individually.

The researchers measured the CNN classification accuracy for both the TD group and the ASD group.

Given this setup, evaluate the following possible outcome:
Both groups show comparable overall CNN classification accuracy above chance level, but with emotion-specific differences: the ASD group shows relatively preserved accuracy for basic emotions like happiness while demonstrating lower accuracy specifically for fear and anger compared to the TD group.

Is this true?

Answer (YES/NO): NO